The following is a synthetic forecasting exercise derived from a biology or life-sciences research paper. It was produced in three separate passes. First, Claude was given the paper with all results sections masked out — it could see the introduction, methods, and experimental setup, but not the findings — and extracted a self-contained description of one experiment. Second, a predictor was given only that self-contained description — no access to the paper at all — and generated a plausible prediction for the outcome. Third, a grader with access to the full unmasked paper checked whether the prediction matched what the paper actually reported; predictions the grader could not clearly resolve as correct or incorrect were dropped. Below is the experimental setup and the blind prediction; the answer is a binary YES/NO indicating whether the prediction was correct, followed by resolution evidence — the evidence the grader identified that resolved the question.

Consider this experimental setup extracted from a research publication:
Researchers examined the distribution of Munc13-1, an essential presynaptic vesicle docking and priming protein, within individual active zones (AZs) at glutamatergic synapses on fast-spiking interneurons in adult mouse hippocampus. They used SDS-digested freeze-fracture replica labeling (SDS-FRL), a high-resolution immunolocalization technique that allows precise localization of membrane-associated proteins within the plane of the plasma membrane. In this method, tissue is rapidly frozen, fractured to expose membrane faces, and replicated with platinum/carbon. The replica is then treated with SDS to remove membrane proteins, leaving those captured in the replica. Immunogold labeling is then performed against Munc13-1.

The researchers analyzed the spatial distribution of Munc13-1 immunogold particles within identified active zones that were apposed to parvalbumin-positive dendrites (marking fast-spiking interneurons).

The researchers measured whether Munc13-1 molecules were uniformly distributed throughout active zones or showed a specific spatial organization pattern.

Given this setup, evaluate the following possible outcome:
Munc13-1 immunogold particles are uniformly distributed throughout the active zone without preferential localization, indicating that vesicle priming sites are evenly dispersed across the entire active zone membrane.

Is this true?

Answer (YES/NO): NO